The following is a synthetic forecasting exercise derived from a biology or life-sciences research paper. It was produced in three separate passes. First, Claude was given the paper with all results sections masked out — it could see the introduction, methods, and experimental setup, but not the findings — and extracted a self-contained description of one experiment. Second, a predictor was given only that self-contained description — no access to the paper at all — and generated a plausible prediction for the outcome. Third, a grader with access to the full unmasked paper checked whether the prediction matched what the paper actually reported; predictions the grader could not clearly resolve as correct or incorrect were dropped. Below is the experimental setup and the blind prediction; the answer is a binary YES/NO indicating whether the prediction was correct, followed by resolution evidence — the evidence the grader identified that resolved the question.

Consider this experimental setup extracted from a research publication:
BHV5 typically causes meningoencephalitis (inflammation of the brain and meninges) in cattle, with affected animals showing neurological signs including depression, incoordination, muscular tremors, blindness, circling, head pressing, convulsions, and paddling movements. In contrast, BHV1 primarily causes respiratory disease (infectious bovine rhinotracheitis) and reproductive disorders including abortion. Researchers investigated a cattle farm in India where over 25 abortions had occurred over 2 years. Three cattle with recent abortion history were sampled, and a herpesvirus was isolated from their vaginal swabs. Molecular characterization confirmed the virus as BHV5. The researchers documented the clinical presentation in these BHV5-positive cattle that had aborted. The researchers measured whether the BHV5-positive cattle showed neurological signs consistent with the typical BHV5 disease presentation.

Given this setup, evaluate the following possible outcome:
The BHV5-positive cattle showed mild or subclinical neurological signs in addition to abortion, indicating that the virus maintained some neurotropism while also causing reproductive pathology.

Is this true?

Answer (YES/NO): NO